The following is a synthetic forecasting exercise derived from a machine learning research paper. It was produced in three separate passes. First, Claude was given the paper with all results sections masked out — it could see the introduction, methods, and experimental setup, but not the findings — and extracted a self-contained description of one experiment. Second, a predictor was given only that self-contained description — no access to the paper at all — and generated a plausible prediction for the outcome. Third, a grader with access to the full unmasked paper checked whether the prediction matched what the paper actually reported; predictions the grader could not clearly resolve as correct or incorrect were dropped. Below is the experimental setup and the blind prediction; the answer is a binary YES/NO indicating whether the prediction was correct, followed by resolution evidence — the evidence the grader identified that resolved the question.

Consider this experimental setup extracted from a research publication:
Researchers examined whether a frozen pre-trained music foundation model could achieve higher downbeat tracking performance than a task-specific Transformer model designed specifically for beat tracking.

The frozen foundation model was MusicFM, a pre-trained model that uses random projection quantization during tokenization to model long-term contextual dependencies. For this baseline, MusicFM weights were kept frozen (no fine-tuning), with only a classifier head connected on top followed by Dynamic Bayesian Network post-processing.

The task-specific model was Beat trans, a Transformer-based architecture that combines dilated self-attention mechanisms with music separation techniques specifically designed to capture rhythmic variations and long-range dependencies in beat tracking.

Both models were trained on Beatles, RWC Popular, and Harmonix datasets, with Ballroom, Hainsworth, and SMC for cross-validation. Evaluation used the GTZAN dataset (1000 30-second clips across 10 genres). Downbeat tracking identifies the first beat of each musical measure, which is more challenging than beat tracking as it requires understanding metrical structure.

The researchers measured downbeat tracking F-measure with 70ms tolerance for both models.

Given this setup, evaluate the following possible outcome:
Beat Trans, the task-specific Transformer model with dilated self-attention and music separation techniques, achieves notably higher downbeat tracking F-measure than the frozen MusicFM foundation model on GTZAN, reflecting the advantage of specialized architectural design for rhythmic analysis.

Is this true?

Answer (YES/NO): NO